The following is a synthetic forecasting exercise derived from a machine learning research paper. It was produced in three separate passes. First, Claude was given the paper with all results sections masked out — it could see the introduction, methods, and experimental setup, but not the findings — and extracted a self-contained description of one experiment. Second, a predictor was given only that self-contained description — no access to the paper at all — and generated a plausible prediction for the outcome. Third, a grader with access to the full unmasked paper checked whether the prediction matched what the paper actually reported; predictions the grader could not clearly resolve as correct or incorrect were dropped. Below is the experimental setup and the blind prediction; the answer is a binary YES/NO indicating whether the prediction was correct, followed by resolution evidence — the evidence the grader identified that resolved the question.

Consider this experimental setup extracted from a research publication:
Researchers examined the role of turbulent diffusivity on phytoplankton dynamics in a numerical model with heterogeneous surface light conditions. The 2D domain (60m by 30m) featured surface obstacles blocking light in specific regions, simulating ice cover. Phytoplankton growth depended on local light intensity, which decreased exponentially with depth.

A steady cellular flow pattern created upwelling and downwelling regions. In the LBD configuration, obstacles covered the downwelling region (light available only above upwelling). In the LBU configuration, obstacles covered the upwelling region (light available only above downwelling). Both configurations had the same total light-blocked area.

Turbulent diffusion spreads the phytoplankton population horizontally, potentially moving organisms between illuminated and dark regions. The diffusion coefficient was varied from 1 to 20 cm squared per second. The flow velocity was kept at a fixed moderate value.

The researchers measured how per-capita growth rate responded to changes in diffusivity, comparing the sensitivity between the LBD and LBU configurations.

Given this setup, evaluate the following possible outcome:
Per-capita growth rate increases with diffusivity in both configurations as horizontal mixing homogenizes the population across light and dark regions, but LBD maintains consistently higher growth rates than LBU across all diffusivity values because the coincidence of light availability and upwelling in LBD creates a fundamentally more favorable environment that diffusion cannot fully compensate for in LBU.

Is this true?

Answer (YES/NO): NO